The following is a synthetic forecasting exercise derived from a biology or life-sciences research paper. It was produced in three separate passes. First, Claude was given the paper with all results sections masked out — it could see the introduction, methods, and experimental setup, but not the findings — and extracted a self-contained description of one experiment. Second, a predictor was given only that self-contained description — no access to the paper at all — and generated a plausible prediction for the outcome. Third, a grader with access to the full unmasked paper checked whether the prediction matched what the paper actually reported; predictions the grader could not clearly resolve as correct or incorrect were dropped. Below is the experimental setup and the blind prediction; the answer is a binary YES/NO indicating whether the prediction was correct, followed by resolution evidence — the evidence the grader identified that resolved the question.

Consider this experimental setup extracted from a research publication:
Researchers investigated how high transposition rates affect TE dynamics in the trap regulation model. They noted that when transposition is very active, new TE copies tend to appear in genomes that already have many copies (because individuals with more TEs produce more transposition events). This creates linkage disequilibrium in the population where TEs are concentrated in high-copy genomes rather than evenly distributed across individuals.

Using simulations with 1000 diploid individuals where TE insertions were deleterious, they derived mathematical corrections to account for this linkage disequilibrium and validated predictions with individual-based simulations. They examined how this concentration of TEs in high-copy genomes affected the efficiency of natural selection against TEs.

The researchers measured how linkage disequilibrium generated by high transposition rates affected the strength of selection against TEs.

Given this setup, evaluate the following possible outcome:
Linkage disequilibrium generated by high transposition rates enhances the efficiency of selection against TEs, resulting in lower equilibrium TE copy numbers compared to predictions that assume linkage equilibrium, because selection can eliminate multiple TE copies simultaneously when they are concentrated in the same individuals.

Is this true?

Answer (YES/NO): YES